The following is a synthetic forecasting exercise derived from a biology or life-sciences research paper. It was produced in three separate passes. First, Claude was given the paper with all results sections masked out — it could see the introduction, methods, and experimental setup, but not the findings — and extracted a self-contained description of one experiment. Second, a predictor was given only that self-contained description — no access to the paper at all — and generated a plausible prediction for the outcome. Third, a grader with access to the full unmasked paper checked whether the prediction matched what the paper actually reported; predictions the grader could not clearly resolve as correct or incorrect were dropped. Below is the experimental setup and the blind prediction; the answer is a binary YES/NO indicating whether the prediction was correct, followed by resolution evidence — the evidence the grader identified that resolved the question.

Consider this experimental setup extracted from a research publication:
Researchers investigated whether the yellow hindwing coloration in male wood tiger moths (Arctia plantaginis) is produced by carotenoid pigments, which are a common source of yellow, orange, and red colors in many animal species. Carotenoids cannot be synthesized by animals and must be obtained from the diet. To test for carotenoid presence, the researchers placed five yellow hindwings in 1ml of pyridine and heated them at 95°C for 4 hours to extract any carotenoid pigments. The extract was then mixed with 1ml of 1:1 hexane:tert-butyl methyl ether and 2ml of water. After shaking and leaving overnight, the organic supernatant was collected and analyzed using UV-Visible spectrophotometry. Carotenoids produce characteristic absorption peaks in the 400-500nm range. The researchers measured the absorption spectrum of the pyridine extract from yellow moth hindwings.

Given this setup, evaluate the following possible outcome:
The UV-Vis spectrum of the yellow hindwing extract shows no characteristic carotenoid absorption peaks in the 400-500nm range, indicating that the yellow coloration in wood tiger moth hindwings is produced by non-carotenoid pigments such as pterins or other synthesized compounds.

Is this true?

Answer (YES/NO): NO